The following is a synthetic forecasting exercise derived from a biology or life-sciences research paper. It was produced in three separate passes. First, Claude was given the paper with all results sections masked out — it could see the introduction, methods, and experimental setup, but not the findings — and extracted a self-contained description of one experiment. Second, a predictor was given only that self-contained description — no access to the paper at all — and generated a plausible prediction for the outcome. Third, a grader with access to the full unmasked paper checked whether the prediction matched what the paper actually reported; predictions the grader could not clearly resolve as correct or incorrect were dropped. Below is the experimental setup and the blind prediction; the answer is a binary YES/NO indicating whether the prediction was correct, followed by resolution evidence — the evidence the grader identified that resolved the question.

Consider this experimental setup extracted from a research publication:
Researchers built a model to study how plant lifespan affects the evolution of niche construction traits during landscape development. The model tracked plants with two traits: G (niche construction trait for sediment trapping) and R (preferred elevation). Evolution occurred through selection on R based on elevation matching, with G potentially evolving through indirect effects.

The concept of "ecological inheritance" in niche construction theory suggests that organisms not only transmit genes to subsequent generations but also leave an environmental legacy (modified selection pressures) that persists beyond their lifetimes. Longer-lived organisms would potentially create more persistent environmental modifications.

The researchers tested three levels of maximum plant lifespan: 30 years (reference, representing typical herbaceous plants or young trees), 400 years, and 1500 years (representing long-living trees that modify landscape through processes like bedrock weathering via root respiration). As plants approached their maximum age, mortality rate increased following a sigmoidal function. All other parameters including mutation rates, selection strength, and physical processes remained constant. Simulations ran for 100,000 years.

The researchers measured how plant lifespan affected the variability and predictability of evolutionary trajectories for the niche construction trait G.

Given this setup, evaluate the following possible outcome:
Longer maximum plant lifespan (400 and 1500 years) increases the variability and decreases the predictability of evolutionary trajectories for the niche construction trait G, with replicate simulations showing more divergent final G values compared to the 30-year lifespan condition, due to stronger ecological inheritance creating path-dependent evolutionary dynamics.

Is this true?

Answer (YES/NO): NO